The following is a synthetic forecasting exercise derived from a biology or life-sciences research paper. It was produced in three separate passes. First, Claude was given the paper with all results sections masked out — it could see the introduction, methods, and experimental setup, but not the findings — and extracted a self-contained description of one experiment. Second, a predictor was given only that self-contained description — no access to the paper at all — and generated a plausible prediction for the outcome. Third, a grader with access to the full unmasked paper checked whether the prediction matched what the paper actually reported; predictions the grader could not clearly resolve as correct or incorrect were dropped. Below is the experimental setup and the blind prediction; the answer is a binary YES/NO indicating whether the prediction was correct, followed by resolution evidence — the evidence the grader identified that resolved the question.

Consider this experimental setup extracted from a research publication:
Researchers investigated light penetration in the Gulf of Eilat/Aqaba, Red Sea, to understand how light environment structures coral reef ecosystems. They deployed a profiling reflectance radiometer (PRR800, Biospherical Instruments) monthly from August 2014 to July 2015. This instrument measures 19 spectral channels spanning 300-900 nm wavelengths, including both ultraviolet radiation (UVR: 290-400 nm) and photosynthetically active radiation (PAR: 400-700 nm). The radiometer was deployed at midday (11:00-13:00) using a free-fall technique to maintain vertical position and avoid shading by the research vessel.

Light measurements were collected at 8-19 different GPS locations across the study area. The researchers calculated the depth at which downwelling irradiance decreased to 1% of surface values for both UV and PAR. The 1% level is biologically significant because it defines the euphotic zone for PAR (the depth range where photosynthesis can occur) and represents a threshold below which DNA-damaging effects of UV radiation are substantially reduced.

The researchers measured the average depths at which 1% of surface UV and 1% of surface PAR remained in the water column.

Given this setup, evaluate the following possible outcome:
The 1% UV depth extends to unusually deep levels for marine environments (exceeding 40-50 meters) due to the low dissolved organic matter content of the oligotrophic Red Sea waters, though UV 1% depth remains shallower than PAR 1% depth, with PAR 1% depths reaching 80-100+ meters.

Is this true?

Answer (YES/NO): NO